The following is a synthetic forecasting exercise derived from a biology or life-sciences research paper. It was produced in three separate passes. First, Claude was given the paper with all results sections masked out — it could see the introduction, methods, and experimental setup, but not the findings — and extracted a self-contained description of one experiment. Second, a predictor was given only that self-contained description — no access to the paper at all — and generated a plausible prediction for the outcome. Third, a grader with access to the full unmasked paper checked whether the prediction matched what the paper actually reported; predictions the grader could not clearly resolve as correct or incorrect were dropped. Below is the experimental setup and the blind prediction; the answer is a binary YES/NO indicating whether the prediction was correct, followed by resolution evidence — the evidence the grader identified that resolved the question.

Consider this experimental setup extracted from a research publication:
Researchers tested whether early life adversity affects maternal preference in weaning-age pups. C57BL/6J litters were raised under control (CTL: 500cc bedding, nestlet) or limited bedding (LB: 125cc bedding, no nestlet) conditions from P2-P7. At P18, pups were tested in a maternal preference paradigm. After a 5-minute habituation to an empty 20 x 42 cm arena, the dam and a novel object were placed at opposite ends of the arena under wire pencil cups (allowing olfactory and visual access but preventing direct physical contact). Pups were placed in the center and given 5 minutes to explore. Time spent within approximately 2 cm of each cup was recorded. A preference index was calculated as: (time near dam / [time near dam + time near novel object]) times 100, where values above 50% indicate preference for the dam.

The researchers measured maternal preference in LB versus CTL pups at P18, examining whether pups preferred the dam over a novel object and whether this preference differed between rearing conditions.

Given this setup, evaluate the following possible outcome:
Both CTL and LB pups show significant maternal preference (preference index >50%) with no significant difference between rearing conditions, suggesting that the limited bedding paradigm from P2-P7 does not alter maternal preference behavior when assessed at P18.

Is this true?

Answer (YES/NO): YES